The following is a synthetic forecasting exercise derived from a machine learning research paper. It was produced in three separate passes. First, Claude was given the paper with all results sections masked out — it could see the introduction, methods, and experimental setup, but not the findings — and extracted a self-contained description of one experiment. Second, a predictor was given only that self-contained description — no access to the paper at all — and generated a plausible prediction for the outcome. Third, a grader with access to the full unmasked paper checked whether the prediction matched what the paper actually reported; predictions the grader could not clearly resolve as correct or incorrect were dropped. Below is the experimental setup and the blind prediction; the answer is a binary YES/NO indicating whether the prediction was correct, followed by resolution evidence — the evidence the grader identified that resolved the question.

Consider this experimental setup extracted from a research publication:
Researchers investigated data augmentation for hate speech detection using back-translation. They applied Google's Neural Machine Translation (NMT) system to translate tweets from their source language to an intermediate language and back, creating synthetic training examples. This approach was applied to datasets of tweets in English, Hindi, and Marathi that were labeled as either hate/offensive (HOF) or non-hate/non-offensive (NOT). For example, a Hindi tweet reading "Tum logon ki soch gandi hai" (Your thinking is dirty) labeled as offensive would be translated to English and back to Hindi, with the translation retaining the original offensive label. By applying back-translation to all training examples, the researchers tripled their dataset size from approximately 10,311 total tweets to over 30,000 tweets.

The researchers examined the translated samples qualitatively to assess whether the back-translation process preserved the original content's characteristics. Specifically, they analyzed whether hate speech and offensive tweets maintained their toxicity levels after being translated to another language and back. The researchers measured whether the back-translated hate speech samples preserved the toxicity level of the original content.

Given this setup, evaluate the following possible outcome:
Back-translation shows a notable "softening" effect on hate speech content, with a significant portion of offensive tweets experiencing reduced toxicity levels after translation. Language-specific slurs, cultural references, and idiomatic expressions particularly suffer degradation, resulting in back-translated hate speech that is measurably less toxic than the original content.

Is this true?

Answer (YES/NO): YES